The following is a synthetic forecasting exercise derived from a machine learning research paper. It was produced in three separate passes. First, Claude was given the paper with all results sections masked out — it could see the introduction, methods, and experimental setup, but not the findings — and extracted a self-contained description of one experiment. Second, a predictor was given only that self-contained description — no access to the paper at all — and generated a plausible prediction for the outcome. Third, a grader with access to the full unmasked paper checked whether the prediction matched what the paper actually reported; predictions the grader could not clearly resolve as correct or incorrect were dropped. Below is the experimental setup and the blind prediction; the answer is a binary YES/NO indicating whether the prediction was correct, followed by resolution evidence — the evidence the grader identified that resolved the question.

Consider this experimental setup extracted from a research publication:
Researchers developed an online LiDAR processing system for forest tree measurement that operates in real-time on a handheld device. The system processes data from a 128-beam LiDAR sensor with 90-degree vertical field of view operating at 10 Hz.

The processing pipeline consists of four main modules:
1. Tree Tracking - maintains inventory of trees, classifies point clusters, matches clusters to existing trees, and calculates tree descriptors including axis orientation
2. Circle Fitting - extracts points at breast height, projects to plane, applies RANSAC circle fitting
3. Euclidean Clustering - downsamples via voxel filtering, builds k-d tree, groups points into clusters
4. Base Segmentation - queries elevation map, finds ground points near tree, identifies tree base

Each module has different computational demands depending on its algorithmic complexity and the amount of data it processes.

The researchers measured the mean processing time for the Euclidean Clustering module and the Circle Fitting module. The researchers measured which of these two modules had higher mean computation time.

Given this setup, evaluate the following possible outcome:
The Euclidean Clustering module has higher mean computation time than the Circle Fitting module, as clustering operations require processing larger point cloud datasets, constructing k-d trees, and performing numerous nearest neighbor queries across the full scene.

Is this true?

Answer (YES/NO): YES